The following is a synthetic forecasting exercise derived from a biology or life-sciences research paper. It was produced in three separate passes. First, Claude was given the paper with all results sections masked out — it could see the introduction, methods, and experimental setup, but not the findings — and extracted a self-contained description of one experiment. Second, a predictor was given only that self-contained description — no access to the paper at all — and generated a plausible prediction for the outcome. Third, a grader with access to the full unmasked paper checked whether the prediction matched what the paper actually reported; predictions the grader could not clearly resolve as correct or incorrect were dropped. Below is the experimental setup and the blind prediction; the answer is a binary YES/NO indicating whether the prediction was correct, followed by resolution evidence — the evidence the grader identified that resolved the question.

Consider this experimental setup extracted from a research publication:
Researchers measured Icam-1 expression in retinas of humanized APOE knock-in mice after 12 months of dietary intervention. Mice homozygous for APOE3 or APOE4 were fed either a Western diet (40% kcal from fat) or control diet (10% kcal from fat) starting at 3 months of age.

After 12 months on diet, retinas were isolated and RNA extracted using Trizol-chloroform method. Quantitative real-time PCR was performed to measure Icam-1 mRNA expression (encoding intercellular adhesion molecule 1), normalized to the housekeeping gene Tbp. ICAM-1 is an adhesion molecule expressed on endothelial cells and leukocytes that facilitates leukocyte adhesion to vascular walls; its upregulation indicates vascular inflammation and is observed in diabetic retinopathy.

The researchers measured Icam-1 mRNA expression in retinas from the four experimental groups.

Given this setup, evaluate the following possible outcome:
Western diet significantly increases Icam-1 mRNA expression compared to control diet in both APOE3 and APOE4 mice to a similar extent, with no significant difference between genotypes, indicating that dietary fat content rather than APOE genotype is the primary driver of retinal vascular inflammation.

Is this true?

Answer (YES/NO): NO